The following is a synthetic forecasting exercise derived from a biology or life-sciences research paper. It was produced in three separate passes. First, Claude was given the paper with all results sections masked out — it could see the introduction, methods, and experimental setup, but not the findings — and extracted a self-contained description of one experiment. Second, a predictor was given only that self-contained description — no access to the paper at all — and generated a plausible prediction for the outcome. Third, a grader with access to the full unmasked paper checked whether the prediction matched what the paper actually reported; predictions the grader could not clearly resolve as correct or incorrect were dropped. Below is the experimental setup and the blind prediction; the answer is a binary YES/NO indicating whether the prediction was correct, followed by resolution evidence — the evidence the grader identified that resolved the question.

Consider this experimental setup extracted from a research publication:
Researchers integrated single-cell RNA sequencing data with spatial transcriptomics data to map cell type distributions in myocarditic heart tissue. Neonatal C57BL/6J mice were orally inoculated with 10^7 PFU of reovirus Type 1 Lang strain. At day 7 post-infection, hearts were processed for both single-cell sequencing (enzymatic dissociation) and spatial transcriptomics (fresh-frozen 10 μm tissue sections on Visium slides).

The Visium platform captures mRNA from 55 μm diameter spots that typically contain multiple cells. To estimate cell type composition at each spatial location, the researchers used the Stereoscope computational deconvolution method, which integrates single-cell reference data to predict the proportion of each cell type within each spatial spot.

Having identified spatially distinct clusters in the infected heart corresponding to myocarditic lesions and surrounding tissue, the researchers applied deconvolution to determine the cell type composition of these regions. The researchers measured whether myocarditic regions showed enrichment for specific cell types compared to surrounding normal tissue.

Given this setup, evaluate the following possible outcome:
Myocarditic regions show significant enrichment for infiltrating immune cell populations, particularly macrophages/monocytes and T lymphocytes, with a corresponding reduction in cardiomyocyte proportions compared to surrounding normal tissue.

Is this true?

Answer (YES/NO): NO